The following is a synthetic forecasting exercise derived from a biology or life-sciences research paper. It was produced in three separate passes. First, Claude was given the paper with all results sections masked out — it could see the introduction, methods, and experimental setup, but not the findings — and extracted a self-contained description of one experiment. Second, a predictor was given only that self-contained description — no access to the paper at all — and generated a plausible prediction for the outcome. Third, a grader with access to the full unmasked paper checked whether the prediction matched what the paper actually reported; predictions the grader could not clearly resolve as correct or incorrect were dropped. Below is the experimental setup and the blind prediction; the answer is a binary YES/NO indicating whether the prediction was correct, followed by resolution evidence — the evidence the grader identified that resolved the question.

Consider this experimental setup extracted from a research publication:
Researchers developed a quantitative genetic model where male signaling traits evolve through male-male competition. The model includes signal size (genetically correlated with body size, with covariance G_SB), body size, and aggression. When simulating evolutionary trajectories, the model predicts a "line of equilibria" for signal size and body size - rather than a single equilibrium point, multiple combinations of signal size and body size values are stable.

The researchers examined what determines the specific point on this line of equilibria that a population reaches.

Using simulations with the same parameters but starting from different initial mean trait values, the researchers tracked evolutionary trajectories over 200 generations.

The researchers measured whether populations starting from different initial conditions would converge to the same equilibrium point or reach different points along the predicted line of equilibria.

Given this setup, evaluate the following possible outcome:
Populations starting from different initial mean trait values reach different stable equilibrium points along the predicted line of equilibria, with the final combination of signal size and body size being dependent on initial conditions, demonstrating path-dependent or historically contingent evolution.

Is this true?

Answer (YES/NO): YES